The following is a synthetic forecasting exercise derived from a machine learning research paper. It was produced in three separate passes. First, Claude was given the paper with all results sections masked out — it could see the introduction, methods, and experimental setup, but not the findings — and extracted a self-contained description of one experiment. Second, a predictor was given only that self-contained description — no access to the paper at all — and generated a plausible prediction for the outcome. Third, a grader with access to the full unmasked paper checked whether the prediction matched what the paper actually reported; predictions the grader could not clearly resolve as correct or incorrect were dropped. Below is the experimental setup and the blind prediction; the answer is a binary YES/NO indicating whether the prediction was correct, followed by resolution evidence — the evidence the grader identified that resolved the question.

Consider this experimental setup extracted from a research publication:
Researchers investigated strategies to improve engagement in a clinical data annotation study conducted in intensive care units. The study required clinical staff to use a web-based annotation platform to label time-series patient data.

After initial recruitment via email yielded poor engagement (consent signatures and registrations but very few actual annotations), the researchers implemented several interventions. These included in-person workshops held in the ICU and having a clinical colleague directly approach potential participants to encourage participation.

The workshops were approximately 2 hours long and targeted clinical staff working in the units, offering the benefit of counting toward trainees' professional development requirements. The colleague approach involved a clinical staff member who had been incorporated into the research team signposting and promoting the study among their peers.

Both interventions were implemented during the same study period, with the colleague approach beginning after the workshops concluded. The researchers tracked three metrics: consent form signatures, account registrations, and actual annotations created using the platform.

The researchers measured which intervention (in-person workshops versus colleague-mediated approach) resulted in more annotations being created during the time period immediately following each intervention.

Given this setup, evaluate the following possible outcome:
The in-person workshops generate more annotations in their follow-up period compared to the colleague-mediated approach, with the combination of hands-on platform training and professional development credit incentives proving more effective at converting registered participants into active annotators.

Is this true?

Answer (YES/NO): NO